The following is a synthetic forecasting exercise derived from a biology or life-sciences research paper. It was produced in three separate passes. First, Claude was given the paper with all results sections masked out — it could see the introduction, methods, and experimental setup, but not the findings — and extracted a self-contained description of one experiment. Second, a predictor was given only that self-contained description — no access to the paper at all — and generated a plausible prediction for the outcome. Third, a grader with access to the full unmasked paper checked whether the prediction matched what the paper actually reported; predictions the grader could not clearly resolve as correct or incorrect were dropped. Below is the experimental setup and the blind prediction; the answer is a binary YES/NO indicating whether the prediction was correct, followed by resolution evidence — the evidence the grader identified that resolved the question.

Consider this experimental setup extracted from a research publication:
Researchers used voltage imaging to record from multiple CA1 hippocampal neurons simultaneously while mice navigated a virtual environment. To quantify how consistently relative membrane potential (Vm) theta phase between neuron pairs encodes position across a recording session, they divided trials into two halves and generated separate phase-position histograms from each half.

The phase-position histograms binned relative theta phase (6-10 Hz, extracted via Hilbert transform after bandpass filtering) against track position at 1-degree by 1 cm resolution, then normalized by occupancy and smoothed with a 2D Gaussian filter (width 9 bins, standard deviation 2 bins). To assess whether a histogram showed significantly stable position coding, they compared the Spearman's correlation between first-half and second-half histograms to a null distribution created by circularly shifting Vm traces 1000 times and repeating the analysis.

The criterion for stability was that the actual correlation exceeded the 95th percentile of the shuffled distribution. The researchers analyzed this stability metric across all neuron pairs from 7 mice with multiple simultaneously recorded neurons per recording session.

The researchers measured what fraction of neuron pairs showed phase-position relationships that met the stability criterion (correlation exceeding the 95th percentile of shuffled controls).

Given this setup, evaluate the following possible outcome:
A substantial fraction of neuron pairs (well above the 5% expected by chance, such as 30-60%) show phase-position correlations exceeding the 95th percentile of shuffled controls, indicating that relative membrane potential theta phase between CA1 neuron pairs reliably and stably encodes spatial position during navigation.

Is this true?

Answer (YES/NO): YES